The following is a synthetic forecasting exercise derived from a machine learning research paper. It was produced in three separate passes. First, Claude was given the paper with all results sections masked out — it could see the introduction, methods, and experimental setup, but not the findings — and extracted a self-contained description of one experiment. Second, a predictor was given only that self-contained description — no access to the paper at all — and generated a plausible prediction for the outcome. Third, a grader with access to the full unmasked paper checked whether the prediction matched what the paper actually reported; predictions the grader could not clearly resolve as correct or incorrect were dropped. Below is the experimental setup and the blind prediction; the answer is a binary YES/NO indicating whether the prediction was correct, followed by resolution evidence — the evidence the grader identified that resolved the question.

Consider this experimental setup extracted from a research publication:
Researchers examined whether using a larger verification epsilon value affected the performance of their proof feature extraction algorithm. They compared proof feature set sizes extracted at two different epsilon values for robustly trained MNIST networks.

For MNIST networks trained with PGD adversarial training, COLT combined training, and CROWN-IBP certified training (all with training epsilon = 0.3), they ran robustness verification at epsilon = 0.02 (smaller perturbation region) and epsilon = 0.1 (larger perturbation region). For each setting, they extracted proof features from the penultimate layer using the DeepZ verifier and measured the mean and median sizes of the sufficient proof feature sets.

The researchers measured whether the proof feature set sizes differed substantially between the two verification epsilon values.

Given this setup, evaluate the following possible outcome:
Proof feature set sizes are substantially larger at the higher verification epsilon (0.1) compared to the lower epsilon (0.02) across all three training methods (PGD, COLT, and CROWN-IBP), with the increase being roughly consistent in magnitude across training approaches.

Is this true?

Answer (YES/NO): NO